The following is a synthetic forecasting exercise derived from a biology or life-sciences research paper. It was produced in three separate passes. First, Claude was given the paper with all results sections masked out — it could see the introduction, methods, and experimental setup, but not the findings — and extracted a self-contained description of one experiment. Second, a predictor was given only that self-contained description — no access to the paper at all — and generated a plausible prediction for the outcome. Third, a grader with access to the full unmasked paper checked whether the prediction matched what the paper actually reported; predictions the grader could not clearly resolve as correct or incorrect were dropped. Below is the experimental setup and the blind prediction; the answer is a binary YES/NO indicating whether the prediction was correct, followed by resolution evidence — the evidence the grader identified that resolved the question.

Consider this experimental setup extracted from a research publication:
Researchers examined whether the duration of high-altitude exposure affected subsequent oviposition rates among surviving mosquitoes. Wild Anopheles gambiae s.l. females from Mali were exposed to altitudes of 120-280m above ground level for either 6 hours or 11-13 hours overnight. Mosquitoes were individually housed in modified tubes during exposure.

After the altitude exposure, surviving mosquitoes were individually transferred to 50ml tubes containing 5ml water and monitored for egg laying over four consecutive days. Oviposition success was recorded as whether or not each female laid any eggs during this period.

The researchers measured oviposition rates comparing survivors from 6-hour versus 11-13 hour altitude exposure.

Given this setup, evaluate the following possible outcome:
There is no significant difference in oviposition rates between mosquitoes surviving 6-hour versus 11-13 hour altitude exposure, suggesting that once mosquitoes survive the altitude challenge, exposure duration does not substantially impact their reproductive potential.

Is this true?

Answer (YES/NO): NO